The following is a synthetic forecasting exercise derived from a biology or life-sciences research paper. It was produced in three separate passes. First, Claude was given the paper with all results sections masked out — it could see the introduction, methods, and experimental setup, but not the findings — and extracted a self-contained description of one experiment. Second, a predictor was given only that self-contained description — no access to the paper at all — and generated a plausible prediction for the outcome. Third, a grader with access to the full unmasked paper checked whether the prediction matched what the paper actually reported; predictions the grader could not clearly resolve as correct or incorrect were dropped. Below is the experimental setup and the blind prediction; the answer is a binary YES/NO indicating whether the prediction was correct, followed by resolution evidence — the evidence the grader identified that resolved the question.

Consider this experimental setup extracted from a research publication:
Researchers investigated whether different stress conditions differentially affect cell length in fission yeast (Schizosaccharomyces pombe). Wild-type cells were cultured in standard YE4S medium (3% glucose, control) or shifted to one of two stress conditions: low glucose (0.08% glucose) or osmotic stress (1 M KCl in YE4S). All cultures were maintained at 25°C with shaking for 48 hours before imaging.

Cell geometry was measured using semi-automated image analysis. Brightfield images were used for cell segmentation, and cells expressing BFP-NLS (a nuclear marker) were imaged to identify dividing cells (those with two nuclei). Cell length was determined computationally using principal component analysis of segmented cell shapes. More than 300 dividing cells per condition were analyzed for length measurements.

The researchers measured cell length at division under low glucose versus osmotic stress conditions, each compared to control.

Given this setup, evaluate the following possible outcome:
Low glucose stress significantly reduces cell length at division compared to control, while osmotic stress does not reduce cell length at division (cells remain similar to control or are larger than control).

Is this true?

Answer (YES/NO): NO